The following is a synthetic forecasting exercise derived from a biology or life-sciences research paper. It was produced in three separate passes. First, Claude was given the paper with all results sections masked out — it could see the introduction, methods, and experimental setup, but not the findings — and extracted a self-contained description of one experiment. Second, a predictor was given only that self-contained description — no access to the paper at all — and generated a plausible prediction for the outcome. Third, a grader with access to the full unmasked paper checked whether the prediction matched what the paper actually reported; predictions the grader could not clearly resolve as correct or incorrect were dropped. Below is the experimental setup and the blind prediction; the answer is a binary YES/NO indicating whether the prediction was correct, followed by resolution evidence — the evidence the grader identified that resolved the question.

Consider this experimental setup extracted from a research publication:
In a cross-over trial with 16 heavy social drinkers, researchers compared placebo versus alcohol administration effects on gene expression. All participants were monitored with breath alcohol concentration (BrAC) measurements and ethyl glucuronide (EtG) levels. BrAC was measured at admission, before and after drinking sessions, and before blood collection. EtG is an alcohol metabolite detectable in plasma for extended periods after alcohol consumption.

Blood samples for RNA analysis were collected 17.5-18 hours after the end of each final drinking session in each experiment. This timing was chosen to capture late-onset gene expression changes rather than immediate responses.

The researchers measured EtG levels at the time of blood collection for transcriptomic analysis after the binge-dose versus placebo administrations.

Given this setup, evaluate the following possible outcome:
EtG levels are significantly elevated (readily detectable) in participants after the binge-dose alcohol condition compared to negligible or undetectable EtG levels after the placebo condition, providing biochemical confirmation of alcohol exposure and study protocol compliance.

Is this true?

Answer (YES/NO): YES